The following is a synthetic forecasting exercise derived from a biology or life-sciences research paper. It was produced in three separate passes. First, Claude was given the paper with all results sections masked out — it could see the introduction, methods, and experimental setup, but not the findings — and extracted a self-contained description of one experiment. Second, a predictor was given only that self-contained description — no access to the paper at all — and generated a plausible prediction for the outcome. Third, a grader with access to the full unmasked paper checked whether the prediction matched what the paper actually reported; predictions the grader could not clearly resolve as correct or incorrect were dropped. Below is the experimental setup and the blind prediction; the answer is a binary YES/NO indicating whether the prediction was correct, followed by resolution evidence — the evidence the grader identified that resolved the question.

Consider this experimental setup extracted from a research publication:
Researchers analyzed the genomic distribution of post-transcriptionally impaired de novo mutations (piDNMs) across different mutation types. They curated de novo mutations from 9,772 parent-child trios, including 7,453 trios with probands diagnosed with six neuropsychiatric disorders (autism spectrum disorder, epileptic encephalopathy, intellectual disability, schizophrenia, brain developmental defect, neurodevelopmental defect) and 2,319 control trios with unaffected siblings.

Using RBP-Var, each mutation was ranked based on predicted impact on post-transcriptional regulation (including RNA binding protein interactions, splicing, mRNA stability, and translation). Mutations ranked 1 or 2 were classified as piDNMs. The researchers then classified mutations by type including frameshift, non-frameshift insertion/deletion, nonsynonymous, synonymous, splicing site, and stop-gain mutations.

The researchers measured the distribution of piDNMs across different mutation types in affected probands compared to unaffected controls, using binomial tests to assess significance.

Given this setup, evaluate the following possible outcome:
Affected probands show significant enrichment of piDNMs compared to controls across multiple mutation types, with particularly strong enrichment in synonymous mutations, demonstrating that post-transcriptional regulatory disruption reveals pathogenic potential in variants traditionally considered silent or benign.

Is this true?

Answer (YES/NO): YES